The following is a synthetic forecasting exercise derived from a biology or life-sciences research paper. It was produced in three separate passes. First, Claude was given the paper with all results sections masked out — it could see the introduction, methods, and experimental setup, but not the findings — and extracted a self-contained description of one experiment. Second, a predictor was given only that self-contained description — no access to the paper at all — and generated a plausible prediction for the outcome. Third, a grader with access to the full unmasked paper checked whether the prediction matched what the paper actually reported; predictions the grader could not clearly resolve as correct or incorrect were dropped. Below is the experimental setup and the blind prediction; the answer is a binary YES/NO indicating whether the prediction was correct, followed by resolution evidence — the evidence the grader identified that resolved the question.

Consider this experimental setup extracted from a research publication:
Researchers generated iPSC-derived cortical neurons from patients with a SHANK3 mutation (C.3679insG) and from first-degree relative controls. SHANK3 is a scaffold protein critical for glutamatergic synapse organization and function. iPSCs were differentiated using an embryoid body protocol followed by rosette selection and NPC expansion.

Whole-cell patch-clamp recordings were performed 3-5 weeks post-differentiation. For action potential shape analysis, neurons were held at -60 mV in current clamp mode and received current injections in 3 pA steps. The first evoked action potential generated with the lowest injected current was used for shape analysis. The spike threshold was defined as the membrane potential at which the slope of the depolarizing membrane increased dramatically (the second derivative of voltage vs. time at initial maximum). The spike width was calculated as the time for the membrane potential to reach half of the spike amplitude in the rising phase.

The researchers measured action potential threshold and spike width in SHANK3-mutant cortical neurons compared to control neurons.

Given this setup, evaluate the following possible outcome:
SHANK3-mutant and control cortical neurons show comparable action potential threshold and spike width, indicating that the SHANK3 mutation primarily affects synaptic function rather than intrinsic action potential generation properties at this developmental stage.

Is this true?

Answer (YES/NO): NO